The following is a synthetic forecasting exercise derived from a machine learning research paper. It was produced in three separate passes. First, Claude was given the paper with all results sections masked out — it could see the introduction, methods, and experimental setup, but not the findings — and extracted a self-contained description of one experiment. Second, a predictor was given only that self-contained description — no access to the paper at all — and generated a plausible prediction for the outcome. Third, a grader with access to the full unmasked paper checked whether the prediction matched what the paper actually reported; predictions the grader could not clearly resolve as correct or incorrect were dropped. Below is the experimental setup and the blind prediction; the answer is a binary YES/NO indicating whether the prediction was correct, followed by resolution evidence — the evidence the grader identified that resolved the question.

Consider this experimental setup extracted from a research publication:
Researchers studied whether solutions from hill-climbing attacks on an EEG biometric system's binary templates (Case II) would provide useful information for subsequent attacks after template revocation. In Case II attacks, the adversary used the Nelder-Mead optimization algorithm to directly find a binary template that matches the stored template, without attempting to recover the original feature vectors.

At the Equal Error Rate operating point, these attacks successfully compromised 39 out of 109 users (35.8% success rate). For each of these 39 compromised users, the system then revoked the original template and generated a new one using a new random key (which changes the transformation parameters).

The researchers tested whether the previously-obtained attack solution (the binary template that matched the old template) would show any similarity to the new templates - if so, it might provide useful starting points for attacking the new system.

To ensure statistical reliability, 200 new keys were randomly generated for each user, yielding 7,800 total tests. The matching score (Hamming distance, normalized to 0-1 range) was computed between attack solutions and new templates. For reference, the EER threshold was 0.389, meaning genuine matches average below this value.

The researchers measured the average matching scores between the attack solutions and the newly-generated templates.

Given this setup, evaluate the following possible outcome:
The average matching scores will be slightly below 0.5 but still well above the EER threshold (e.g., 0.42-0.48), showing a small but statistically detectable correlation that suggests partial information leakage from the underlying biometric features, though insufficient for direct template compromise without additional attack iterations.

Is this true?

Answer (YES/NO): NO